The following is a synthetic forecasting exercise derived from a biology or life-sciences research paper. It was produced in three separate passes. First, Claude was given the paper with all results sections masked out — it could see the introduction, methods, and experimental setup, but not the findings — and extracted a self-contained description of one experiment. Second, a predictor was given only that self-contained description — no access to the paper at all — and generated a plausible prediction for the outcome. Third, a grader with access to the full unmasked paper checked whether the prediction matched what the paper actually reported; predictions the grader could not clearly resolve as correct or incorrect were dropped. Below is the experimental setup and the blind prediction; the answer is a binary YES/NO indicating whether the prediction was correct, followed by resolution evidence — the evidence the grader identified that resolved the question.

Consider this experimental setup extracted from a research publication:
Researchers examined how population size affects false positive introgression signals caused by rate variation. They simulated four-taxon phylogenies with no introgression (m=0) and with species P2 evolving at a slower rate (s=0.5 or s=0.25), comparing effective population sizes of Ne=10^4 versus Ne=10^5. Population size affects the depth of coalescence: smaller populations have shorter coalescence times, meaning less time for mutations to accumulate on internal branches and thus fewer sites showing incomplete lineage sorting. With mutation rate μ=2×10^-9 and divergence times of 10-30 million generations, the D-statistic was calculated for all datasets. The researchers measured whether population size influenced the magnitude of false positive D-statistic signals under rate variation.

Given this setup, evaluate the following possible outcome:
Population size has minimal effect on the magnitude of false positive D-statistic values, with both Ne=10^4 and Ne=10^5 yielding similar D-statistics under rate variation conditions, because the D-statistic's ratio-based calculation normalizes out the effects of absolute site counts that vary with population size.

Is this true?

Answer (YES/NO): YES